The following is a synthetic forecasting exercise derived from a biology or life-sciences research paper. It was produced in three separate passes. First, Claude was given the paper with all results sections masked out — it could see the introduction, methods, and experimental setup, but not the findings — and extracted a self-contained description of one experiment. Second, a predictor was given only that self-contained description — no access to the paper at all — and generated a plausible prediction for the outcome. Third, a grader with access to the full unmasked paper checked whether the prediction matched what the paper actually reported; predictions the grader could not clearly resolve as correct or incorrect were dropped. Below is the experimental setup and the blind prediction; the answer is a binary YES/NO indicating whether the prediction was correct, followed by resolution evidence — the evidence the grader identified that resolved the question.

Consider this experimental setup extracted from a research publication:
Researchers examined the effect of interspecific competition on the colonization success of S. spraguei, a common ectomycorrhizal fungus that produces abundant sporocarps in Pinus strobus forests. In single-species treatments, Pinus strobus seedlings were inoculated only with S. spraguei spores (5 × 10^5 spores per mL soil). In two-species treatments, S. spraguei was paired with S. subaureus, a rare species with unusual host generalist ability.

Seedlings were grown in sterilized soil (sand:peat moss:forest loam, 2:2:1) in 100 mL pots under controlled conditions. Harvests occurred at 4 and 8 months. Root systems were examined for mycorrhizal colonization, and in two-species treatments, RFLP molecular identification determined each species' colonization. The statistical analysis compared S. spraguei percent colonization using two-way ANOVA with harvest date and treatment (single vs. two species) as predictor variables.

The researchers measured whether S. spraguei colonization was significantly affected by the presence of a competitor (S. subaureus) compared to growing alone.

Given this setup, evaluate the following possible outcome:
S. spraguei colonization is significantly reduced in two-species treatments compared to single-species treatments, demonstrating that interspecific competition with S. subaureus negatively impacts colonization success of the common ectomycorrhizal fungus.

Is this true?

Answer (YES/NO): YES